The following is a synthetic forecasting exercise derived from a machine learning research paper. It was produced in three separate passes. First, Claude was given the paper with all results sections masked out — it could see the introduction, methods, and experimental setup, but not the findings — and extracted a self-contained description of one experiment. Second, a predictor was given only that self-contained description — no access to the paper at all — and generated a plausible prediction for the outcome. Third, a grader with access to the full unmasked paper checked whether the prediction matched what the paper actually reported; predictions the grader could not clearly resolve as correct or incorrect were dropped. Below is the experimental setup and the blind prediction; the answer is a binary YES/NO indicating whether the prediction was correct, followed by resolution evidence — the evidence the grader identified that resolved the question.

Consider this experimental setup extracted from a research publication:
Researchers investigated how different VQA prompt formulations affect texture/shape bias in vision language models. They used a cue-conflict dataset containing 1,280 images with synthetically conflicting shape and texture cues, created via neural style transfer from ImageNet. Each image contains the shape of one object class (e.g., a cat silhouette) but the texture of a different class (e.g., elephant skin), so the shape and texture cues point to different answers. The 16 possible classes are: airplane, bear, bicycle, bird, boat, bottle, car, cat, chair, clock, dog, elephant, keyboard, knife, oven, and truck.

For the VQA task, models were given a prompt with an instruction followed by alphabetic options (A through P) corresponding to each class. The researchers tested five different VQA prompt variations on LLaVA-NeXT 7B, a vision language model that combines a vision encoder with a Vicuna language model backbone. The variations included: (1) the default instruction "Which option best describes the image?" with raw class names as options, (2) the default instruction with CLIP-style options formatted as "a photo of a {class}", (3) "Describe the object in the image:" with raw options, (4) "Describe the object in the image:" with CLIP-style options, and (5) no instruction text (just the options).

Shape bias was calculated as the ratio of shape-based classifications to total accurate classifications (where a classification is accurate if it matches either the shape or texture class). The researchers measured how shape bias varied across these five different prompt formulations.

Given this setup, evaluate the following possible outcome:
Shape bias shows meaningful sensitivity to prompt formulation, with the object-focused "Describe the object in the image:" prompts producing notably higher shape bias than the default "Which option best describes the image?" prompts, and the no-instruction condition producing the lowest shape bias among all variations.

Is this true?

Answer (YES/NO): NO